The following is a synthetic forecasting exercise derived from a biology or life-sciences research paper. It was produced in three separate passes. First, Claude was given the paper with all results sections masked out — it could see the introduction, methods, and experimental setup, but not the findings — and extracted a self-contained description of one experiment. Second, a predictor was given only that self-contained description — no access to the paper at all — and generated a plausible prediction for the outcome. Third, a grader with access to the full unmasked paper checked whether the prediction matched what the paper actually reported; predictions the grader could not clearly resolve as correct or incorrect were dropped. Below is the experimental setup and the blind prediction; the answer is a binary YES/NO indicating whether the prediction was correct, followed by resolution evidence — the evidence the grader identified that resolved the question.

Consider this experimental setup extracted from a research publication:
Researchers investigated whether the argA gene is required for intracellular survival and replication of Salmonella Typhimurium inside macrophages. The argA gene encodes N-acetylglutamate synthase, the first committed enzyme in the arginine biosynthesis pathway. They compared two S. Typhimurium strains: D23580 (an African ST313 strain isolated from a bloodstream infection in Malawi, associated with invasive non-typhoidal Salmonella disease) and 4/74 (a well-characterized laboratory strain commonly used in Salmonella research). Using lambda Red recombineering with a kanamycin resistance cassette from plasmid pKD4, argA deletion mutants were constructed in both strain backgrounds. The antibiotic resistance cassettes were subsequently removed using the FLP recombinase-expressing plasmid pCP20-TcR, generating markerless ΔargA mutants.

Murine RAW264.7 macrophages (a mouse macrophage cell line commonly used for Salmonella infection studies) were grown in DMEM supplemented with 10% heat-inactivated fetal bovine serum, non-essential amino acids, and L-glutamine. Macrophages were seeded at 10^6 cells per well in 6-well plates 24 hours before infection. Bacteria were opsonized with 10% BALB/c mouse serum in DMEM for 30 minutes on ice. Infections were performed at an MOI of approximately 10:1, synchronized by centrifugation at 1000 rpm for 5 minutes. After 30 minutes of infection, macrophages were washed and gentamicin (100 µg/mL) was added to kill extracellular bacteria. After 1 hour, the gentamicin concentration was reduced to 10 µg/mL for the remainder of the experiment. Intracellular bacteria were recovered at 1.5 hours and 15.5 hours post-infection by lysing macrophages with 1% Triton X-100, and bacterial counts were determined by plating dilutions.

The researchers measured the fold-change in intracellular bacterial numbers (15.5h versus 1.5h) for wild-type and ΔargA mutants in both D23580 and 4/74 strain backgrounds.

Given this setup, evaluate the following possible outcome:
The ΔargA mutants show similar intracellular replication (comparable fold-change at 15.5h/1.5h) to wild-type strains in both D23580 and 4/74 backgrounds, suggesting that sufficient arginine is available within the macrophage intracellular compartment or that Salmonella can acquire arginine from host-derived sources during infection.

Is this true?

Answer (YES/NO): NO